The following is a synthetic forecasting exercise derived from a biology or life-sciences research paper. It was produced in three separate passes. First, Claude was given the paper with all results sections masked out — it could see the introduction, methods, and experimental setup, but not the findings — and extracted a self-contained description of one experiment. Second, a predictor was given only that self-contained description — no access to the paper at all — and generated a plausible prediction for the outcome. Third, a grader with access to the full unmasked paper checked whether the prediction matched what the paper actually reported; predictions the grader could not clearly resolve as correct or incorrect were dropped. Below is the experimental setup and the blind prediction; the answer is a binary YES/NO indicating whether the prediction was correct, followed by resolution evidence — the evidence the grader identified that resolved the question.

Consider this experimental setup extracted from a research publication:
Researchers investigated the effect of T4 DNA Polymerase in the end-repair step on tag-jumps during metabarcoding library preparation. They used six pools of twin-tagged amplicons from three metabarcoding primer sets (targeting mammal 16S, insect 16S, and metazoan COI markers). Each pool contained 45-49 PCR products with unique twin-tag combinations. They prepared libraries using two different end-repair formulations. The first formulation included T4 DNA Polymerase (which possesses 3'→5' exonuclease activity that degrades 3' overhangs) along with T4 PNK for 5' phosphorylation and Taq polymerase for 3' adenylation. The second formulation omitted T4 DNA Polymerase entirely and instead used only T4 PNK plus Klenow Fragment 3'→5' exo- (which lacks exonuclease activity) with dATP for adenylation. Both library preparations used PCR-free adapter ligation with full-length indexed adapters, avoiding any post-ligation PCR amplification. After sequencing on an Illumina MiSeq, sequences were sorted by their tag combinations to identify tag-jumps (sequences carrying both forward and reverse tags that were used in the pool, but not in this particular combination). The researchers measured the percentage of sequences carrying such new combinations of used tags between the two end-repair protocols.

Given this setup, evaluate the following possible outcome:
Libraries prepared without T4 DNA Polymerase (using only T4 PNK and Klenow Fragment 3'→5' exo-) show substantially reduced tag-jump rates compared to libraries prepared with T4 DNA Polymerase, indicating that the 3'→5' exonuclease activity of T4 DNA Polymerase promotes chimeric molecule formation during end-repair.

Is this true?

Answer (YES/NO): NO